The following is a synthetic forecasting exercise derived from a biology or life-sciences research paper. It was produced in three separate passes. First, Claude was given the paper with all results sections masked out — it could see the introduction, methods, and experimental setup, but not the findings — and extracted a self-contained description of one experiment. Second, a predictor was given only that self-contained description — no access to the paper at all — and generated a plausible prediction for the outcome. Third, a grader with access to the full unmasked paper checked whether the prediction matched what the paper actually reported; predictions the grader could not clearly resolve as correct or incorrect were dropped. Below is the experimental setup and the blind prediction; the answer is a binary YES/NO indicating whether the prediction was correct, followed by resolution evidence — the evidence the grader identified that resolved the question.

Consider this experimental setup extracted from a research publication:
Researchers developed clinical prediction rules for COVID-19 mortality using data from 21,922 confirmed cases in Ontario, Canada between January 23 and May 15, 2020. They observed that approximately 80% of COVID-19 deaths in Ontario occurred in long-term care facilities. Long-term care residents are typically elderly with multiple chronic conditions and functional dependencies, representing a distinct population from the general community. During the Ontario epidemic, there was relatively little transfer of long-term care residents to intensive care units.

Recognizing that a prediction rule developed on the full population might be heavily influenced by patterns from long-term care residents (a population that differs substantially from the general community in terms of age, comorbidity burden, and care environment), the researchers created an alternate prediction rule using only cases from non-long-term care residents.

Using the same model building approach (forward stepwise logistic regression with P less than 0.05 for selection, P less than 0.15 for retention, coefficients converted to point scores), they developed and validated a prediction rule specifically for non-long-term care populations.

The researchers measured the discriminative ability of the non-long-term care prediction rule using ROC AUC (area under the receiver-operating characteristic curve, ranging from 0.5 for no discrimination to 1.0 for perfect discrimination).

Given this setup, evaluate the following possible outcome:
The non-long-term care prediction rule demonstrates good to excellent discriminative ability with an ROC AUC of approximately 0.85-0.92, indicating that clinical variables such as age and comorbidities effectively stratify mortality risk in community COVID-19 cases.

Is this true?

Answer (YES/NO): NO